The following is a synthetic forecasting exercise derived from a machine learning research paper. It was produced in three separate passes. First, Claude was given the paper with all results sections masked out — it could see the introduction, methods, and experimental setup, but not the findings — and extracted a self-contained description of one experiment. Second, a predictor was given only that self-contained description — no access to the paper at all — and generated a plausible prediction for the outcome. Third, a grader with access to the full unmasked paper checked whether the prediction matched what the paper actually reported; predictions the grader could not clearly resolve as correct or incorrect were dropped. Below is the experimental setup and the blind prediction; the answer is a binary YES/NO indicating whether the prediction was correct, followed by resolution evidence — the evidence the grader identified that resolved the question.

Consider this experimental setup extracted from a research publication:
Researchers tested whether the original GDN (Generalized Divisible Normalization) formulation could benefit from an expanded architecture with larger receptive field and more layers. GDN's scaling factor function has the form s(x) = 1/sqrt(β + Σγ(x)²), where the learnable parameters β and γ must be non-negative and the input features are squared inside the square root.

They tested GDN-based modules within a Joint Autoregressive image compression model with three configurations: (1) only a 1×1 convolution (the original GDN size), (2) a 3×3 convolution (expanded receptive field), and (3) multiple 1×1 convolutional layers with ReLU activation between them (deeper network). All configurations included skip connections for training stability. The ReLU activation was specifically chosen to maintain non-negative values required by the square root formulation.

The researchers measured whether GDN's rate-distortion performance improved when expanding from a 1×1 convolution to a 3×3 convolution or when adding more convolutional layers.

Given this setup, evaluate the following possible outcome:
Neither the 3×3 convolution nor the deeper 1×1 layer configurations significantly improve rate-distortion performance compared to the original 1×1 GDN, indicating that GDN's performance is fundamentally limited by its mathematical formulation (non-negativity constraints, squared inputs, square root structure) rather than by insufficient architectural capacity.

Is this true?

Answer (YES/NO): YES